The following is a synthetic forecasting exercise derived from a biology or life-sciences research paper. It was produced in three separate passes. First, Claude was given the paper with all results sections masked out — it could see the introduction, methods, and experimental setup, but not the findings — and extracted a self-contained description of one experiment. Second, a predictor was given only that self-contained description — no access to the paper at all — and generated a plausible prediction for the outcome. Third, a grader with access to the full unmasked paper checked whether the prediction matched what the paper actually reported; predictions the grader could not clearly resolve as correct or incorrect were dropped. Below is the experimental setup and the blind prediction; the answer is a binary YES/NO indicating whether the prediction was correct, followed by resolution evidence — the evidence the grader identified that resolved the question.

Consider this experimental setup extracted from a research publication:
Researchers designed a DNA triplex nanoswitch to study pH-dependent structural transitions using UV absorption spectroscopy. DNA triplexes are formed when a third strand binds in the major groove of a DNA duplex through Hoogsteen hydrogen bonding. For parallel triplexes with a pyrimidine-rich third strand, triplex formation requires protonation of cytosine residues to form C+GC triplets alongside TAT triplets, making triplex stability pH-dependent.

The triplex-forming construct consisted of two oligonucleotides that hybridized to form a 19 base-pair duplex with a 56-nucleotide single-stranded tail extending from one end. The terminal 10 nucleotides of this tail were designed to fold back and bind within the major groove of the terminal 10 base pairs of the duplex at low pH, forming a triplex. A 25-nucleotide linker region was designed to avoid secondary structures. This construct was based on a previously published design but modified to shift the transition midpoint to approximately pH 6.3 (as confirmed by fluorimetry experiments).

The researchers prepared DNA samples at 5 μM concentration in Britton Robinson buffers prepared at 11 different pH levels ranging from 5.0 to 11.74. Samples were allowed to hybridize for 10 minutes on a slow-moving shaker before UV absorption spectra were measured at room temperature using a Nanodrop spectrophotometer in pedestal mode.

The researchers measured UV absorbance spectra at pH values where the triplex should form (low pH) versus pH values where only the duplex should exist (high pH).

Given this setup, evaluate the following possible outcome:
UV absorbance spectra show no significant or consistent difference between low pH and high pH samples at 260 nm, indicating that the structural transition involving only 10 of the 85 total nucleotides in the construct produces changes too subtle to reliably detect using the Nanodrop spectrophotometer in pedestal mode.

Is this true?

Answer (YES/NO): NO